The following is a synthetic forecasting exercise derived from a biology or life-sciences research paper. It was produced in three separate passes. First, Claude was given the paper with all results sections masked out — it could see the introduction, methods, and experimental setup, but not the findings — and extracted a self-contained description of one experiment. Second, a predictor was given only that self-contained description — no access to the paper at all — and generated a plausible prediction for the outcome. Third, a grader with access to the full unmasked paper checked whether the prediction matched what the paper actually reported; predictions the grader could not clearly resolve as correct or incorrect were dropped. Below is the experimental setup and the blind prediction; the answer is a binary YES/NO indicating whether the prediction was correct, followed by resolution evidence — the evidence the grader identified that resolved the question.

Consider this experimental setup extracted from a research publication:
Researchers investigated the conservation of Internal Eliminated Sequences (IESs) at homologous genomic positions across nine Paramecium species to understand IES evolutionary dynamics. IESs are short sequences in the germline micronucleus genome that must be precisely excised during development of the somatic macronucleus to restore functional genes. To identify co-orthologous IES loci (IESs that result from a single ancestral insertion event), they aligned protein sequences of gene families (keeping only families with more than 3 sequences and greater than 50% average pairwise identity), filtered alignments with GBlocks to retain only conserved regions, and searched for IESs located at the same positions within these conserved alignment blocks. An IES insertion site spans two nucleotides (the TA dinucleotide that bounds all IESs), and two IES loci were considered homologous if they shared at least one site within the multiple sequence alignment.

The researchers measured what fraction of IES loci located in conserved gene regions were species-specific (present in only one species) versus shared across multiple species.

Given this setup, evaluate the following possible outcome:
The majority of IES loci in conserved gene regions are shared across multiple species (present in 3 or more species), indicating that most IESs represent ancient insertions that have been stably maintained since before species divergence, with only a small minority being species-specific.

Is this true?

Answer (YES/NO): YES